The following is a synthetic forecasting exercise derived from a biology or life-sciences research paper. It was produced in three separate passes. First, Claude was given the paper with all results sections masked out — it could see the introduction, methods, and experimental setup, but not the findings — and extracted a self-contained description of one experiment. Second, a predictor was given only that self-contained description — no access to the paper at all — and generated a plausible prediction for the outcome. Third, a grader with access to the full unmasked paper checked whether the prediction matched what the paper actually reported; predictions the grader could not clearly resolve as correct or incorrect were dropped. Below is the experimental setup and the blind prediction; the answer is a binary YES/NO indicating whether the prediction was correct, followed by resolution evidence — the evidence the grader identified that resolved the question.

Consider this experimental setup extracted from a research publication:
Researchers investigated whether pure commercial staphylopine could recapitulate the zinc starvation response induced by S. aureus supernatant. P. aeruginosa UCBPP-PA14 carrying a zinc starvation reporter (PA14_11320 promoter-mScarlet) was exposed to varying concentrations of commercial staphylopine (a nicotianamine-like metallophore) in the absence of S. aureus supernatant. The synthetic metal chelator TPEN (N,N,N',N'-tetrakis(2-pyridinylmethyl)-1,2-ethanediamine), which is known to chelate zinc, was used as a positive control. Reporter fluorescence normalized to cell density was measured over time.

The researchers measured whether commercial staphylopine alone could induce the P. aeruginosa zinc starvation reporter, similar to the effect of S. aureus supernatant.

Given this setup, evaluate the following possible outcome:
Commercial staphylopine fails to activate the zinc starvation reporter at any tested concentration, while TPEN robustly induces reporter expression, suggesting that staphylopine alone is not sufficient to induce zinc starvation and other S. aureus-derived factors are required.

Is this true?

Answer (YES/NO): NO